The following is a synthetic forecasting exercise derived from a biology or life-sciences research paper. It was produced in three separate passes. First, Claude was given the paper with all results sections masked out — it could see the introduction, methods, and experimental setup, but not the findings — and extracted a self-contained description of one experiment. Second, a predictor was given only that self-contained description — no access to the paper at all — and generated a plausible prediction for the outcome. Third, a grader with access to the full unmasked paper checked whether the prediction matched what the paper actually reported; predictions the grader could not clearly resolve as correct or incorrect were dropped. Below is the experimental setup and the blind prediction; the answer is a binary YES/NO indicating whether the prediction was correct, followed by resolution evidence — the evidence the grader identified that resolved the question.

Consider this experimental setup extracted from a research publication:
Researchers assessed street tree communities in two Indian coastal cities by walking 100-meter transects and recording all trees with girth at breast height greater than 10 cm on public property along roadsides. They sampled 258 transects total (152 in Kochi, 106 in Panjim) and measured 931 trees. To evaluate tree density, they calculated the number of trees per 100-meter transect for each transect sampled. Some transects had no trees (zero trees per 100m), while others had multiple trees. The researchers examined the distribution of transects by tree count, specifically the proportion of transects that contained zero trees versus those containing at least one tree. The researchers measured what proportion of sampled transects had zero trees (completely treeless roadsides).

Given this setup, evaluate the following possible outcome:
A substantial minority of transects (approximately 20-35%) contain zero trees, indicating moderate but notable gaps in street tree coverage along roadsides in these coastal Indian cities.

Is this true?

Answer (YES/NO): NO